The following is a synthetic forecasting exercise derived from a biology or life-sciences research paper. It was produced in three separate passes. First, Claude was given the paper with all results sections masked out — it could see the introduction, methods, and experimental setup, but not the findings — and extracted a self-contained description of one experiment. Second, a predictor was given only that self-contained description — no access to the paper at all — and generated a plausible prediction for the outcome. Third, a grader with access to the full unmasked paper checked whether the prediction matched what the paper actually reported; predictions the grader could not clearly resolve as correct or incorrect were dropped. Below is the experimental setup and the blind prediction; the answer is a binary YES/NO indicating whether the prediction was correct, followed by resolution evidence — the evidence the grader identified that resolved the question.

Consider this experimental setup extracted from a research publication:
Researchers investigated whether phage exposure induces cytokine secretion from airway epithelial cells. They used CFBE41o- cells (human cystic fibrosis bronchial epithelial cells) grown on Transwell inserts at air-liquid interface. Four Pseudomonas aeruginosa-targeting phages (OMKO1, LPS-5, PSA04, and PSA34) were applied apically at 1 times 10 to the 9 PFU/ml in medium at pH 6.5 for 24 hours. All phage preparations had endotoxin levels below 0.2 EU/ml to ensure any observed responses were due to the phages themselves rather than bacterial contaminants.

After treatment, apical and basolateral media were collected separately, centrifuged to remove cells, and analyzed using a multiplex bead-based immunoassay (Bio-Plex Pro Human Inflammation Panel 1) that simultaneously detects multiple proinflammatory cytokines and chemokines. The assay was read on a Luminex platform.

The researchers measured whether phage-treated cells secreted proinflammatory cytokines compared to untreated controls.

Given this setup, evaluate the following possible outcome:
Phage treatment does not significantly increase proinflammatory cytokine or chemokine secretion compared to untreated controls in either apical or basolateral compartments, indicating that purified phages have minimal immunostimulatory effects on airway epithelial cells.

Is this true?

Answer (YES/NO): NO